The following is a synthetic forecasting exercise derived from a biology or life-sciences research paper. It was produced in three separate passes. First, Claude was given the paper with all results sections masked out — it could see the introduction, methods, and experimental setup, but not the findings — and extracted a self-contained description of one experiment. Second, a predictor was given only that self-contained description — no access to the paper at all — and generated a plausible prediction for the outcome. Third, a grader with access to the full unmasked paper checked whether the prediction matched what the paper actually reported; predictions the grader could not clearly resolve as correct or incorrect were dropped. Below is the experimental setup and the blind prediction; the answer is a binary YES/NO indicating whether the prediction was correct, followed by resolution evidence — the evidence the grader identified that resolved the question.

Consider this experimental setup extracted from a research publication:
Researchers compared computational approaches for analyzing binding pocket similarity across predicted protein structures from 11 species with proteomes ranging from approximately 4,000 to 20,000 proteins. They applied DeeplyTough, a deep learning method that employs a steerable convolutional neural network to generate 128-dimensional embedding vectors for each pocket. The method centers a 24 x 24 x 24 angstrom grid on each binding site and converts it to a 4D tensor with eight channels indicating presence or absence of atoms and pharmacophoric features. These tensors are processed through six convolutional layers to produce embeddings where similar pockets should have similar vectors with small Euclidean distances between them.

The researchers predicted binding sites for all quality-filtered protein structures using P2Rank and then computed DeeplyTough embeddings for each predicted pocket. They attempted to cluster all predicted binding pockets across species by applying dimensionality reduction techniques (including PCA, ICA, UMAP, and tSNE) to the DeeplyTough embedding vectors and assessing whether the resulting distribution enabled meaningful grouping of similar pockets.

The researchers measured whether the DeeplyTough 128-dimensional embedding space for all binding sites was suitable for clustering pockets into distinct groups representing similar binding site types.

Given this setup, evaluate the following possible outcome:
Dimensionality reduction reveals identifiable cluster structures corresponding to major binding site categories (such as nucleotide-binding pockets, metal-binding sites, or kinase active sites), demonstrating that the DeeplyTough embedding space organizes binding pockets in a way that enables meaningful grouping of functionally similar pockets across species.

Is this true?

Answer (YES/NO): NO